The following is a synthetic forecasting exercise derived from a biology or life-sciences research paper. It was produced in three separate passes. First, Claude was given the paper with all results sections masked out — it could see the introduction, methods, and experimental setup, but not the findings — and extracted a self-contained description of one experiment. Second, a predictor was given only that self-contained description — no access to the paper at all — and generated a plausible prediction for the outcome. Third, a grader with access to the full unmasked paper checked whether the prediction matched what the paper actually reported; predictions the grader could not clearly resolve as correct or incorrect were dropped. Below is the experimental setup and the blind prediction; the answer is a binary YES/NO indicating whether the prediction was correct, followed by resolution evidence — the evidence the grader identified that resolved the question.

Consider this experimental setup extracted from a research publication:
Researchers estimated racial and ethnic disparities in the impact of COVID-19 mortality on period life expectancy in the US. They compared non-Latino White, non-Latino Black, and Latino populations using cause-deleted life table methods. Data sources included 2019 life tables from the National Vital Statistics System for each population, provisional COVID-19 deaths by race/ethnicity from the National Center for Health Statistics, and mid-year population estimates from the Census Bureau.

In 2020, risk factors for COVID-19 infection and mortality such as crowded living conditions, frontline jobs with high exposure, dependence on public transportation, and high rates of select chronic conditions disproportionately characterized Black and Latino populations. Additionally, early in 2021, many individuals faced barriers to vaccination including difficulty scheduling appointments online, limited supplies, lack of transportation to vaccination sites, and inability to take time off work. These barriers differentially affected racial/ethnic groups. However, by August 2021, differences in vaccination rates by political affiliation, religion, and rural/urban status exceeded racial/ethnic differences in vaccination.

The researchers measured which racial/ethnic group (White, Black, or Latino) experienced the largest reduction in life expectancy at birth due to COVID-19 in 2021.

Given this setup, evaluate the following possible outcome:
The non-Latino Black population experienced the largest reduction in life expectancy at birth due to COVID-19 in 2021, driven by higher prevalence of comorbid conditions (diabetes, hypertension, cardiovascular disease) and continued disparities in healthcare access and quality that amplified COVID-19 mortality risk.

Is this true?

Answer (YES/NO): NO